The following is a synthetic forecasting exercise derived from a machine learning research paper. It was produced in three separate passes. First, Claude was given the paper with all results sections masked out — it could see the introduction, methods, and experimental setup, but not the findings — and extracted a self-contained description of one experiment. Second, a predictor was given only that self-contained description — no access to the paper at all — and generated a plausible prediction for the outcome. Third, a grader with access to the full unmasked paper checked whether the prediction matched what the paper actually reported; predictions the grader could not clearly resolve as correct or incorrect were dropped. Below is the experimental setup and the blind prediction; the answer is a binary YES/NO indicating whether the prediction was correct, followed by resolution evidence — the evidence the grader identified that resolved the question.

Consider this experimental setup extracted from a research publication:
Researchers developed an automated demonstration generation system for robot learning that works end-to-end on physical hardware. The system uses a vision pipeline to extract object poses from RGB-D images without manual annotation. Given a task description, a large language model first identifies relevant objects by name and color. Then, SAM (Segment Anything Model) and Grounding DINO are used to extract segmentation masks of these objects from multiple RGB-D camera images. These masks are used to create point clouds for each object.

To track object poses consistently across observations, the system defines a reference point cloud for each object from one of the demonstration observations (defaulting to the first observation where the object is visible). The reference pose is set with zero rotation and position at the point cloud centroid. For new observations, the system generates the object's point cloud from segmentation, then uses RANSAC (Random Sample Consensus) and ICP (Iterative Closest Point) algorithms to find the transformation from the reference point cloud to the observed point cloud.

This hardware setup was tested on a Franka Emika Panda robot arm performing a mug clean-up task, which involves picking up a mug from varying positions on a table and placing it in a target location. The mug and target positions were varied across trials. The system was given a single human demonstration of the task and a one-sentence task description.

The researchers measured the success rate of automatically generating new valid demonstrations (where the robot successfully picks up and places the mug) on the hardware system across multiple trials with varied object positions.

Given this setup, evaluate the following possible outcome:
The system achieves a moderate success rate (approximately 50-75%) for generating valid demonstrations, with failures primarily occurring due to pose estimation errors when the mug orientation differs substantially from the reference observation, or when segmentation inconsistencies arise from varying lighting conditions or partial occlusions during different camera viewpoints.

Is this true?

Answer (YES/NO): NO